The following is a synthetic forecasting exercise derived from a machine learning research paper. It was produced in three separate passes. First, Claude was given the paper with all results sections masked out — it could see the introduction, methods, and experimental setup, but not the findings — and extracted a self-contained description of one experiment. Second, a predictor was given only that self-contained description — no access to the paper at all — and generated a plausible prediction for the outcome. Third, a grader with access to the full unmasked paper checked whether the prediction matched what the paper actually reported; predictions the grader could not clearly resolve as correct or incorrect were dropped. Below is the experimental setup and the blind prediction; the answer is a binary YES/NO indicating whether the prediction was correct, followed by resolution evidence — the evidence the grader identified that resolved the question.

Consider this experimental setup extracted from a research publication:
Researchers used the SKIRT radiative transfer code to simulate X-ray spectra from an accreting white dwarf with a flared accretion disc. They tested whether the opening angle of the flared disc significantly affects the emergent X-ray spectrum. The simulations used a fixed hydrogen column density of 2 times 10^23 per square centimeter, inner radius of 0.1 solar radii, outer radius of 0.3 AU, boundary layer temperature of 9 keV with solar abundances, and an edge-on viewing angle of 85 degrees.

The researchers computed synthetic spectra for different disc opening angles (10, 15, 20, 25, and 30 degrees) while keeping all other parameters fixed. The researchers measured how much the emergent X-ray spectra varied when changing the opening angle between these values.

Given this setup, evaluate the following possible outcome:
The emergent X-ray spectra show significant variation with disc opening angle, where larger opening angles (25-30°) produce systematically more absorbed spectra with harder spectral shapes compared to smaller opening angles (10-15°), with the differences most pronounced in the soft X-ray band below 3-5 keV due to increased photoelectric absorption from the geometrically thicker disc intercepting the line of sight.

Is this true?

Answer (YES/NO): NO